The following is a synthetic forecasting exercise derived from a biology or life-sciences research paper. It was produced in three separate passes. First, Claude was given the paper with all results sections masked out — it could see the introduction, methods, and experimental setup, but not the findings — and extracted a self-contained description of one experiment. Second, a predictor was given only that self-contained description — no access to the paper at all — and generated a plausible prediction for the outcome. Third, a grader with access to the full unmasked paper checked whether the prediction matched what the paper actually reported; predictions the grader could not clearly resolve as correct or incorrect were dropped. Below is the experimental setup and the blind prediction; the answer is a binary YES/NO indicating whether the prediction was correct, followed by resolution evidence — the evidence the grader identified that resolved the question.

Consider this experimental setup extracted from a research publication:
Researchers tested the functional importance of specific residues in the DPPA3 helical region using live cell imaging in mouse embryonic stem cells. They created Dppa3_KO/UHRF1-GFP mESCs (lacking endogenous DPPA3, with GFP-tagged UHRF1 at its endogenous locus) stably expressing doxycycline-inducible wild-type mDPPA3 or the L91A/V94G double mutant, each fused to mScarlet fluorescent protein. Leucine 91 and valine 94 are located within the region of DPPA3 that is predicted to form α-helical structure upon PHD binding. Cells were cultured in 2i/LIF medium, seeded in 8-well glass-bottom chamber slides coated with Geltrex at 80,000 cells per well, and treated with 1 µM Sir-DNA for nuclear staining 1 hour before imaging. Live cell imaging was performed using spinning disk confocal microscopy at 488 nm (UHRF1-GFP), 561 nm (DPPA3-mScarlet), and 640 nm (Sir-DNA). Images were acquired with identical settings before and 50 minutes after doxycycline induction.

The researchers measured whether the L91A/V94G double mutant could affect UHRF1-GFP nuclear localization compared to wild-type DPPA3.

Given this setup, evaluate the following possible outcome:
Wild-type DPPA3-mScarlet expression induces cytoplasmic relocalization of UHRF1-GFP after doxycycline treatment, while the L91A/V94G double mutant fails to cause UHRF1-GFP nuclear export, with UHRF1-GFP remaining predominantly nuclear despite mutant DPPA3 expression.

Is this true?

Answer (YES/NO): YES